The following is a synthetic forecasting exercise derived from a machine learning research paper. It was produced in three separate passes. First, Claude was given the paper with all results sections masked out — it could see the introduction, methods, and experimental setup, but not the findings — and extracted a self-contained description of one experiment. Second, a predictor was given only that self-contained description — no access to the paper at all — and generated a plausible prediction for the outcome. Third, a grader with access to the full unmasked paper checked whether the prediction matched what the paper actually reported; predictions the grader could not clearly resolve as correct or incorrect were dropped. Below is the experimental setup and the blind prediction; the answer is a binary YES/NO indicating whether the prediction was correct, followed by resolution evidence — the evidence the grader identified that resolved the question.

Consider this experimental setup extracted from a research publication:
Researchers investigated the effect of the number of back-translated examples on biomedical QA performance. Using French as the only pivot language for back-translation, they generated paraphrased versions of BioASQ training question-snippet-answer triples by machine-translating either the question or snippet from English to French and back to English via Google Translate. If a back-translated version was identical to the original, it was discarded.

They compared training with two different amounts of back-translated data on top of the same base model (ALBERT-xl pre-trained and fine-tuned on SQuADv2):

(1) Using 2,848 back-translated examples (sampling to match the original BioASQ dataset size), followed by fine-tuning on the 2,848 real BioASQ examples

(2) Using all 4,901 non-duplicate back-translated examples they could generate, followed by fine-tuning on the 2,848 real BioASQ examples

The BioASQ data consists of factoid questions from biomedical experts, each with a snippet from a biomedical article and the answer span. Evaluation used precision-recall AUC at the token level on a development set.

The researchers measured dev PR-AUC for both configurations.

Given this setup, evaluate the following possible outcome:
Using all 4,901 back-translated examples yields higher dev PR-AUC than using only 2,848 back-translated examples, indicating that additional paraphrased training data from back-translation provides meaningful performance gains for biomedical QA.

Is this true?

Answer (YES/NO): NO